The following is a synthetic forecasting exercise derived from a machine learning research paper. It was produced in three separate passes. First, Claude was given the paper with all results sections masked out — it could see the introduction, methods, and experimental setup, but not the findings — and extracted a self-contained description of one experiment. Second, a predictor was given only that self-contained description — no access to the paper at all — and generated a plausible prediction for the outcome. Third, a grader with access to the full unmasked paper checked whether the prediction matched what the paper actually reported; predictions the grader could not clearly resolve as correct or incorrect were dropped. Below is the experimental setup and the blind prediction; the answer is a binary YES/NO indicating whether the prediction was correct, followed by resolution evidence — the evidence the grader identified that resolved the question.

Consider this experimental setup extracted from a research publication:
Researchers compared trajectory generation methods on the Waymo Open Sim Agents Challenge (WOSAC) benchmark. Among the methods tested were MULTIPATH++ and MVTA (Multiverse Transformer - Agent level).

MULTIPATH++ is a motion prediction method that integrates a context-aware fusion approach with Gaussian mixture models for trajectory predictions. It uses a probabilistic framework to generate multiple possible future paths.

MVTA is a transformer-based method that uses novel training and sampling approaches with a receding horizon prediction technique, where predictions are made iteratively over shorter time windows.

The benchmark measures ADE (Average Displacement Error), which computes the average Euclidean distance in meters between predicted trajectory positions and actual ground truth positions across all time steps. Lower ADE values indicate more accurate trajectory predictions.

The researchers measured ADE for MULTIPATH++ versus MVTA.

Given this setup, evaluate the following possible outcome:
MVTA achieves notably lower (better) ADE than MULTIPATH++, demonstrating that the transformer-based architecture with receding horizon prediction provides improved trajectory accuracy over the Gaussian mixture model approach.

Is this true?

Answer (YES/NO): YES